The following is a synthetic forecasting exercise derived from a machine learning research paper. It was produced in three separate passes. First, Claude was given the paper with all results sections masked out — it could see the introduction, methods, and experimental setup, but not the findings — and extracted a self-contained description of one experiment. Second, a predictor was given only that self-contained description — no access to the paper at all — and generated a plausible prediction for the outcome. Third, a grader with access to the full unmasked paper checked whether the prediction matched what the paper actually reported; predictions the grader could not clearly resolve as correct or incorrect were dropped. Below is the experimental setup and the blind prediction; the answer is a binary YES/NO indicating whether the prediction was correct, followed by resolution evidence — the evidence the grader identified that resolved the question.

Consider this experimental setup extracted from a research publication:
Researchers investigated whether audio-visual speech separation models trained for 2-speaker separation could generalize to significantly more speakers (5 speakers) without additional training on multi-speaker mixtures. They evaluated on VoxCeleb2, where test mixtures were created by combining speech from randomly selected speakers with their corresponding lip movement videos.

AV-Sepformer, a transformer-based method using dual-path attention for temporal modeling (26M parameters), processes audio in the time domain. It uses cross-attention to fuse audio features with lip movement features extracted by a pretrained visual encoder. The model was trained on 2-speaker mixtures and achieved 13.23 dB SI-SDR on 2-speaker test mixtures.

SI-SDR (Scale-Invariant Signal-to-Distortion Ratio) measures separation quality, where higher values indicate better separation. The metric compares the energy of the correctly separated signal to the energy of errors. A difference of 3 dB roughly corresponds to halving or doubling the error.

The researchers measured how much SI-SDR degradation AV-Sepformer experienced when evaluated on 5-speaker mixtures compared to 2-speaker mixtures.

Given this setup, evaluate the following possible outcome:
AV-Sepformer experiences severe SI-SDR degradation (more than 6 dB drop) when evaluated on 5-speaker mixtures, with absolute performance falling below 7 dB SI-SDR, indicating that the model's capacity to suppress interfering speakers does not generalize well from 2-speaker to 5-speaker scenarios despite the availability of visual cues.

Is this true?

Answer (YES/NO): YES